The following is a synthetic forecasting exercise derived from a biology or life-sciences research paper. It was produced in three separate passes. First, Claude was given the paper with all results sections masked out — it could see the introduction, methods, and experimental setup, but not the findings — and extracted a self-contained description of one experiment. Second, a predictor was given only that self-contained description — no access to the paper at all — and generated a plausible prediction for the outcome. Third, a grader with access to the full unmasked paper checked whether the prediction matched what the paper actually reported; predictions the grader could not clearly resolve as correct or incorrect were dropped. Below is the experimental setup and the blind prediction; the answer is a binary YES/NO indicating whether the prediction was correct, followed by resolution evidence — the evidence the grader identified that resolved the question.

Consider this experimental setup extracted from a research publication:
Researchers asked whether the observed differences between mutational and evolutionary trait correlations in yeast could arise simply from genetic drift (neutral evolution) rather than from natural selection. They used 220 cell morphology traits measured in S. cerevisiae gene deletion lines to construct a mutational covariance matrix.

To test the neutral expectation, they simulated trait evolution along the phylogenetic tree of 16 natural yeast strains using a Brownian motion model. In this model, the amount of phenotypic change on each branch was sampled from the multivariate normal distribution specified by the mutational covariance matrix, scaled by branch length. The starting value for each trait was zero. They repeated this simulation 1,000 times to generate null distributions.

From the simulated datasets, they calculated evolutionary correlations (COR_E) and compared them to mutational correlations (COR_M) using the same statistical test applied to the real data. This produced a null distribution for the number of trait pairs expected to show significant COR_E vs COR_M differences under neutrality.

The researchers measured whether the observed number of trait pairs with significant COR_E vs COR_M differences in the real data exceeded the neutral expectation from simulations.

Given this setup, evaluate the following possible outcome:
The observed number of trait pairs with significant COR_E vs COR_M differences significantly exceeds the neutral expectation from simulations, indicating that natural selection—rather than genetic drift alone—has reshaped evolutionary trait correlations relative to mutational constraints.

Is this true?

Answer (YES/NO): YES